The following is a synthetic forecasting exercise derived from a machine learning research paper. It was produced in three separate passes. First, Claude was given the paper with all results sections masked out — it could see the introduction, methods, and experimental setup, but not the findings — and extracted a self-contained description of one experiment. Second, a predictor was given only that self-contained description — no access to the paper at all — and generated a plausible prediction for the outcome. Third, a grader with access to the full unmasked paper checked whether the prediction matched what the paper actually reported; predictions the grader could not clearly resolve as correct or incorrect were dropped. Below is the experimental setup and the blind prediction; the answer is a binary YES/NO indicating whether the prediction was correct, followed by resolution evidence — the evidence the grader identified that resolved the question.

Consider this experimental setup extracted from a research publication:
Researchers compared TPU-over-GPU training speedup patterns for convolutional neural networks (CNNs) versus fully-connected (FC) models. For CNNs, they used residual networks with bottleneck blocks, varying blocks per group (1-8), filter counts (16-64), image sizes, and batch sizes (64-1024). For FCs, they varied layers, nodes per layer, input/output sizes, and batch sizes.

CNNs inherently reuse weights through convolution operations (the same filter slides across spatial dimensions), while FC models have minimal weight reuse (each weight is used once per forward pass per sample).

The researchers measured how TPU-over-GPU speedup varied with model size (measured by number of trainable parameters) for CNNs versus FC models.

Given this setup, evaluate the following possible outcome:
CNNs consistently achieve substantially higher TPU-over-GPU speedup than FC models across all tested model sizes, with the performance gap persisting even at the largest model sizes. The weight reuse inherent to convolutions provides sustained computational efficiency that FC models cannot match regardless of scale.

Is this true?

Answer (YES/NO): YES